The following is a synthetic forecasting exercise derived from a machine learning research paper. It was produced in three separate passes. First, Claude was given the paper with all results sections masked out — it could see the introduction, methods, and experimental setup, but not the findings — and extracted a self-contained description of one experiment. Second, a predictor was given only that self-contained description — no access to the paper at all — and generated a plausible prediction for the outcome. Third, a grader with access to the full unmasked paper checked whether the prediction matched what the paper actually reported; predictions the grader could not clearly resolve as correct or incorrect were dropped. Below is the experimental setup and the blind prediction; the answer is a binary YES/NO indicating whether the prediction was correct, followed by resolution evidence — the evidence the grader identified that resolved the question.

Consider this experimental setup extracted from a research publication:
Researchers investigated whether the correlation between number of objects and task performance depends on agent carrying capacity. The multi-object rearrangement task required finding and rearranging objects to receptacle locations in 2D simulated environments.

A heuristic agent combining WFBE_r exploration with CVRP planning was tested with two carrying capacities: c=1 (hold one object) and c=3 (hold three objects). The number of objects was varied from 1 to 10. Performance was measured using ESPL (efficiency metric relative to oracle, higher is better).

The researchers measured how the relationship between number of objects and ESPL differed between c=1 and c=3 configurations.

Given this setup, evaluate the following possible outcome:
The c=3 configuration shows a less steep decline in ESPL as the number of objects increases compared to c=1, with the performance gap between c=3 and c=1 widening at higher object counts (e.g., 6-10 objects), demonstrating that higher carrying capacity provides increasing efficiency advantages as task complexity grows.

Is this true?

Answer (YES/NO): NO